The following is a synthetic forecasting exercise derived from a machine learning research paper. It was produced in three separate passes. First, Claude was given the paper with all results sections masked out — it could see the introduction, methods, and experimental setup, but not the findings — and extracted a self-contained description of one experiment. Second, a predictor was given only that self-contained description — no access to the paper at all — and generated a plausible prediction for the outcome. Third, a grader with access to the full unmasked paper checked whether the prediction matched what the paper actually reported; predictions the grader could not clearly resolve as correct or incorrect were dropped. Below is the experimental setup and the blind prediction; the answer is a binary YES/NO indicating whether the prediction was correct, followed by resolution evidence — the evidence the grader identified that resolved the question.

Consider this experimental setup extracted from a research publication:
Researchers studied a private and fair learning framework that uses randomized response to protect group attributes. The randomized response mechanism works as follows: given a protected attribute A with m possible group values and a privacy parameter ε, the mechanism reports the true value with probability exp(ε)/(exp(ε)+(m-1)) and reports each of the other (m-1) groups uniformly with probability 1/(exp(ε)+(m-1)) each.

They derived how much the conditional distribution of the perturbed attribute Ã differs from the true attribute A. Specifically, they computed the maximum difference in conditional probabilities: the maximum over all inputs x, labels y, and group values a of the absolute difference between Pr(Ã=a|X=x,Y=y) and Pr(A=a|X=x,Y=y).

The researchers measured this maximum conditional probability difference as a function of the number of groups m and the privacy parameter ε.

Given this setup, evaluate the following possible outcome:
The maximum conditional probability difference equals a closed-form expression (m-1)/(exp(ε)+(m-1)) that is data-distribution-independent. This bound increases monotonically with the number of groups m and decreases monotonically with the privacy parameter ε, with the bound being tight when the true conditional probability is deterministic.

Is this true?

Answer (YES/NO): YES